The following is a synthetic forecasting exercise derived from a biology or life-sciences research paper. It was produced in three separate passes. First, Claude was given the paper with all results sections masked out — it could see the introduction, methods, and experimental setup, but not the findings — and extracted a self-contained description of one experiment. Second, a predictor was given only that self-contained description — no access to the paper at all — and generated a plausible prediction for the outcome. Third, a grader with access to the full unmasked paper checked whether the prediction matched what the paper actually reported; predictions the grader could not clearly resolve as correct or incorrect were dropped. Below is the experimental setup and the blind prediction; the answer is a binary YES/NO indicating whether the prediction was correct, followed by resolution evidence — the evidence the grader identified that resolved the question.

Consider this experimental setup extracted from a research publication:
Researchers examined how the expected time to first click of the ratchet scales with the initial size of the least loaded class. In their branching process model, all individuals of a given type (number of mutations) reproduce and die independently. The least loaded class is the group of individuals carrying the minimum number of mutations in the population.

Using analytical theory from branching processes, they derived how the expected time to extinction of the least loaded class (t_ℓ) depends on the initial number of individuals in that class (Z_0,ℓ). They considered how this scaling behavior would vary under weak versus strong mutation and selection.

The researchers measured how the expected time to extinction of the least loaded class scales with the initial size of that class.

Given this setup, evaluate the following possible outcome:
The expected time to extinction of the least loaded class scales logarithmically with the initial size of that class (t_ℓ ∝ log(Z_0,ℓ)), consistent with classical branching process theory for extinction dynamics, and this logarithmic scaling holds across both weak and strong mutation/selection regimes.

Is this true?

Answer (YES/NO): YES